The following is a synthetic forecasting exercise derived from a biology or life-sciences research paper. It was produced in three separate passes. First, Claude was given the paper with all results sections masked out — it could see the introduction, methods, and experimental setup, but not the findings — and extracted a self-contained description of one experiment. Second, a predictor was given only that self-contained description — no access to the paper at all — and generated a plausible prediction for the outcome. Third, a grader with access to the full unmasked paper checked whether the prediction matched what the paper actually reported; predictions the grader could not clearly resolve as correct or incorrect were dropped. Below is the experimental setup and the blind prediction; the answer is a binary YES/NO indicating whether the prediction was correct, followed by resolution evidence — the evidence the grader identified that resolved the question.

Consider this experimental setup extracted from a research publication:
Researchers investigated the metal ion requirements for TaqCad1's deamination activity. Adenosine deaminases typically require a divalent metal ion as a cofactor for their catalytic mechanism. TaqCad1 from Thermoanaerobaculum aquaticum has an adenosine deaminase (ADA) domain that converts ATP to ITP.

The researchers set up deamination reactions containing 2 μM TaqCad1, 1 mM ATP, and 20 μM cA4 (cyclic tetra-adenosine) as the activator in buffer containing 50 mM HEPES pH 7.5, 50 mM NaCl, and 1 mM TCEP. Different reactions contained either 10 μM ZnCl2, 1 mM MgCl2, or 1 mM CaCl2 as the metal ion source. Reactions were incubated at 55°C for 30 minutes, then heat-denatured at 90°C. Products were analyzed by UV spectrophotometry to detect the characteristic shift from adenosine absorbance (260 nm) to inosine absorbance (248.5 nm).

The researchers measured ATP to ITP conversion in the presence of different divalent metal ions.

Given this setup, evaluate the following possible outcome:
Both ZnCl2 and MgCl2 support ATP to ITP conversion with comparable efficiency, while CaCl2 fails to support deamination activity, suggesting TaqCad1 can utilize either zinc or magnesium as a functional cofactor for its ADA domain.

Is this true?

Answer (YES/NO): NO